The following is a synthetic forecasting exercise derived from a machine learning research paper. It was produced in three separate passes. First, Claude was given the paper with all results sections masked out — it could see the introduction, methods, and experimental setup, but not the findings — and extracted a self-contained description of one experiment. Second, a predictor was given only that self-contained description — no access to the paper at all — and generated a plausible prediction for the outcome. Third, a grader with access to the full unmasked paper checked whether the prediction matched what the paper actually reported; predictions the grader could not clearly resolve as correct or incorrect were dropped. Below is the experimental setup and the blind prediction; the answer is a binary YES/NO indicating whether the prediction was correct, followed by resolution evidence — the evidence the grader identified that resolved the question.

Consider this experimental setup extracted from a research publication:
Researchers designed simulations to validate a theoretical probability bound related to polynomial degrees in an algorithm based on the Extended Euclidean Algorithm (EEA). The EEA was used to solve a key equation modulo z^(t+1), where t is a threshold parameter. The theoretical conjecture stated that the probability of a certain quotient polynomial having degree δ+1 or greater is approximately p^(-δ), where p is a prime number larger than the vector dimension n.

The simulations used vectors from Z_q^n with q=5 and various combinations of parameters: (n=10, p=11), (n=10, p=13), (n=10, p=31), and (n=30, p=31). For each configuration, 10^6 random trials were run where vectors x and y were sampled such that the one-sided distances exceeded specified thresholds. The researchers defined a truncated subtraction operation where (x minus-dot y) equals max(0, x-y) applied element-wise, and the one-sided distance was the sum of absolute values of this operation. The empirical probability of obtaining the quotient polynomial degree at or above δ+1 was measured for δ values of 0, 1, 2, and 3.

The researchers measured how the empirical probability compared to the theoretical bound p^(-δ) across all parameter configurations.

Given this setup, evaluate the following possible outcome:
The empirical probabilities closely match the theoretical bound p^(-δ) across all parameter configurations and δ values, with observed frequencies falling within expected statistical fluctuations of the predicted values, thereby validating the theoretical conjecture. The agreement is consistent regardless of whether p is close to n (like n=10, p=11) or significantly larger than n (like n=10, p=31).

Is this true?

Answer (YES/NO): NO